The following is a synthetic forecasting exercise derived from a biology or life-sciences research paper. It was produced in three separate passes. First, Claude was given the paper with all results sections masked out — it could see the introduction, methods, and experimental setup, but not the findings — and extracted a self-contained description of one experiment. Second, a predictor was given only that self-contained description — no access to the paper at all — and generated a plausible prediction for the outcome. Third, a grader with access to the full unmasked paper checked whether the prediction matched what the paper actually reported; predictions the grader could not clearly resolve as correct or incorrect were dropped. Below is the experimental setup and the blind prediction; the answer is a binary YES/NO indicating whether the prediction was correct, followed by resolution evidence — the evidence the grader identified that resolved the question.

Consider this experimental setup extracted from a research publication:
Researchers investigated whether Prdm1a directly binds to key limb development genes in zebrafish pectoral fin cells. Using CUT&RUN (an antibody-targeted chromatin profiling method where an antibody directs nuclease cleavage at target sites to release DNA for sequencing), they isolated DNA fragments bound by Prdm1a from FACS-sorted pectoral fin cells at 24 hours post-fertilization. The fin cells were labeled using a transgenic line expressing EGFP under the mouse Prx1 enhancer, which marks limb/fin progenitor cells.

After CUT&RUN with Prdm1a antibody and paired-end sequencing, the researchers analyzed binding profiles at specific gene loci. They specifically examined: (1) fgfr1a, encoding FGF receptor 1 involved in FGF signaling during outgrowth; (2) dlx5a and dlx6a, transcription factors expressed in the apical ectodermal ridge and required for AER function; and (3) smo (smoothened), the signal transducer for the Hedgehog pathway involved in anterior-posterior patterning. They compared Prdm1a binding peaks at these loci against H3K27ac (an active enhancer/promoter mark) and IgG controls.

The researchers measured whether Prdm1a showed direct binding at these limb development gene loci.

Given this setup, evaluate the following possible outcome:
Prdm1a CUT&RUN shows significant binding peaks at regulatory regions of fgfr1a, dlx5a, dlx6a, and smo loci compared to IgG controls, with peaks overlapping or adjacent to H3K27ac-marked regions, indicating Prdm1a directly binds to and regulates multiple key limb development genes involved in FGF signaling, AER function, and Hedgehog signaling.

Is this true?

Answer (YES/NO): YES